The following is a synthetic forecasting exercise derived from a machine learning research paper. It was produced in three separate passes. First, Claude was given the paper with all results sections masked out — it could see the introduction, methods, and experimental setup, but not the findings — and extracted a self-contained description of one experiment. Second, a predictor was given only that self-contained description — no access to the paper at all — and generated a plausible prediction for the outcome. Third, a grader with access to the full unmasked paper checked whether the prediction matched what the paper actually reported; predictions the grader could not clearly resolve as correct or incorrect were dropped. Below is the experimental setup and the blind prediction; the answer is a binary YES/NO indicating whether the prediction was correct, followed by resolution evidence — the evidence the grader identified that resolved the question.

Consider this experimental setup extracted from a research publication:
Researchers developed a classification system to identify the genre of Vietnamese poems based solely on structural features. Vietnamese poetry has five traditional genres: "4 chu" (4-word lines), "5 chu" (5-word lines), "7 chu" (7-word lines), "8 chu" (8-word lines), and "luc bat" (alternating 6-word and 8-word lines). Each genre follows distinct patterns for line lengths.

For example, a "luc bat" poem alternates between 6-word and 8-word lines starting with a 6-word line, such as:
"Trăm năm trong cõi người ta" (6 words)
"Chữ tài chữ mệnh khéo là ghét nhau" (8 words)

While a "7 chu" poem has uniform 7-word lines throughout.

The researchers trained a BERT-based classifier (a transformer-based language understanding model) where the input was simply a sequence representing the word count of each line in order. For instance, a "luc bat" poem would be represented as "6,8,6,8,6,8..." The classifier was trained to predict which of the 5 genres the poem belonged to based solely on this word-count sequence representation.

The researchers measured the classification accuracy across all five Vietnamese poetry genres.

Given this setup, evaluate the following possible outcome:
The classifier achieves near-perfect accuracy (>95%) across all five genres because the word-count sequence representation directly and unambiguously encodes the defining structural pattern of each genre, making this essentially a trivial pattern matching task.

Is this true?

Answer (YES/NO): YES